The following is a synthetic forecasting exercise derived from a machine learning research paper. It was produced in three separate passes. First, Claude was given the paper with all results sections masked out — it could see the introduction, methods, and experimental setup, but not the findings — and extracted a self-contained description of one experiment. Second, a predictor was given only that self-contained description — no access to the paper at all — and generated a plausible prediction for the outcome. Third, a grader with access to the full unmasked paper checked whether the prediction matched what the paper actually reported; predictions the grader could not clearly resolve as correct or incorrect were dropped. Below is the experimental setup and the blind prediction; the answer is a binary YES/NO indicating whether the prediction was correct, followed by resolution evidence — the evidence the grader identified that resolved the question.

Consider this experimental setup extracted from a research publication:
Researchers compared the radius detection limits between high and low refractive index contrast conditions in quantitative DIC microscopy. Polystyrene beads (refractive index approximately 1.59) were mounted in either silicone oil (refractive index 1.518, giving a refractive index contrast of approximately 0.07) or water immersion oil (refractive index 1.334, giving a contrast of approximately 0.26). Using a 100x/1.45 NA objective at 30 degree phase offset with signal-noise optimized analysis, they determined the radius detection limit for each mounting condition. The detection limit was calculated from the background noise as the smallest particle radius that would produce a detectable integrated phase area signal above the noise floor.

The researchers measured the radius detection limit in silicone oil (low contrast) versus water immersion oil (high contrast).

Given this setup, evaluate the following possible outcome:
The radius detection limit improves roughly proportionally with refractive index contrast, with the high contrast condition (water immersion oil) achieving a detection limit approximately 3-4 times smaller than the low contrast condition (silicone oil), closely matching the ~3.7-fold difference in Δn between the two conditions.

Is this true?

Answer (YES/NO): NO